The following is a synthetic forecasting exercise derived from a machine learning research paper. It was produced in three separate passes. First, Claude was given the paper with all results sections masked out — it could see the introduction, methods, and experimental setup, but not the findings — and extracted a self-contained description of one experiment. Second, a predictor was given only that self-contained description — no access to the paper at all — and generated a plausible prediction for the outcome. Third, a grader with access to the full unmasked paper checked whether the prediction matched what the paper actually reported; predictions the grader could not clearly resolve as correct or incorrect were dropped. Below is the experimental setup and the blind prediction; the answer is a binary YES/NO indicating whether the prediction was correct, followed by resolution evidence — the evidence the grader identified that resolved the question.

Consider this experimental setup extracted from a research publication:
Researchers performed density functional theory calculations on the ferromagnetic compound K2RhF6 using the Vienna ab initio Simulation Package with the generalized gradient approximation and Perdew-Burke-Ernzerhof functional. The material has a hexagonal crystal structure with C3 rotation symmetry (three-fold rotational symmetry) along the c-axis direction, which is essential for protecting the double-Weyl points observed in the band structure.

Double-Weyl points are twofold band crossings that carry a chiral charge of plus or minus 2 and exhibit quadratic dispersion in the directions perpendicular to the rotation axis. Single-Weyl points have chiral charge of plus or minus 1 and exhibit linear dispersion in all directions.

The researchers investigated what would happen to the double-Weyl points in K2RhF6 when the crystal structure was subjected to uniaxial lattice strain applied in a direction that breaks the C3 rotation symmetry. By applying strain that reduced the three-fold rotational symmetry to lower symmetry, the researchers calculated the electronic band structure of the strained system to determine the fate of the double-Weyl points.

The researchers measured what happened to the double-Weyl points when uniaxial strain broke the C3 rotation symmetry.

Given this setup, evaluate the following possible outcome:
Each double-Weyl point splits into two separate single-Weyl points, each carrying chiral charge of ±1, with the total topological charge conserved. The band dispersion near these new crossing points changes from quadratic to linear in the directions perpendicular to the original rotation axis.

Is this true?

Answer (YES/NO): YES